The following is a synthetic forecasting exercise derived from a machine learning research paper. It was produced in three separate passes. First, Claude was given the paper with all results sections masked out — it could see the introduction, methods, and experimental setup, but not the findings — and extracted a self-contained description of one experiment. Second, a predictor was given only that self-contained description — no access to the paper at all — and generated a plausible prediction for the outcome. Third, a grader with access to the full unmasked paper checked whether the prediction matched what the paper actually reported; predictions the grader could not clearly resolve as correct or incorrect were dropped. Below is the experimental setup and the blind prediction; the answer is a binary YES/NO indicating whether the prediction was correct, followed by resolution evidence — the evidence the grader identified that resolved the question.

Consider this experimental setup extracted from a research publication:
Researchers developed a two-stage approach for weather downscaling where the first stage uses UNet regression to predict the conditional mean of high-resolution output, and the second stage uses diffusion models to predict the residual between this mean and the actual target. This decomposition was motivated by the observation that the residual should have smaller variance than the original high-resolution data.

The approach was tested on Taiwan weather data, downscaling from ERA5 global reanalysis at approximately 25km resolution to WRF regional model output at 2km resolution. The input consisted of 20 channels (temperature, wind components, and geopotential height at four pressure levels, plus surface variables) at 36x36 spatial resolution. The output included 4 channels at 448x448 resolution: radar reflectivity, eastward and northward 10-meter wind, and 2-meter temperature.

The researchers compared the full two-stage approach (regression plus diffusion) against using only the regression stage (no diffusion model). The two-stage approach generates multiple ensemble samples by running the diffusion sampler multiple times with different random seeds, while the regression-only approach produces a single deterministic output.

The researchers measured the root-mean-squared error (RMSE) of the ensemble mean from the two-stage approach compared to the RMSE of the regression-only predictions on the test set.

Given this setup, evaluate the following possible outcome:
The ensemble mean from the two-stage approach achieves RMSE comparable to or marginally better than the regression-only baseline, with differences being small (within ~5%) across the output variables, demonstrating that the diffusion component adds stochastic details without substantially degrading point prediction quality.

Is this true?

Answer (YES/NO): NO